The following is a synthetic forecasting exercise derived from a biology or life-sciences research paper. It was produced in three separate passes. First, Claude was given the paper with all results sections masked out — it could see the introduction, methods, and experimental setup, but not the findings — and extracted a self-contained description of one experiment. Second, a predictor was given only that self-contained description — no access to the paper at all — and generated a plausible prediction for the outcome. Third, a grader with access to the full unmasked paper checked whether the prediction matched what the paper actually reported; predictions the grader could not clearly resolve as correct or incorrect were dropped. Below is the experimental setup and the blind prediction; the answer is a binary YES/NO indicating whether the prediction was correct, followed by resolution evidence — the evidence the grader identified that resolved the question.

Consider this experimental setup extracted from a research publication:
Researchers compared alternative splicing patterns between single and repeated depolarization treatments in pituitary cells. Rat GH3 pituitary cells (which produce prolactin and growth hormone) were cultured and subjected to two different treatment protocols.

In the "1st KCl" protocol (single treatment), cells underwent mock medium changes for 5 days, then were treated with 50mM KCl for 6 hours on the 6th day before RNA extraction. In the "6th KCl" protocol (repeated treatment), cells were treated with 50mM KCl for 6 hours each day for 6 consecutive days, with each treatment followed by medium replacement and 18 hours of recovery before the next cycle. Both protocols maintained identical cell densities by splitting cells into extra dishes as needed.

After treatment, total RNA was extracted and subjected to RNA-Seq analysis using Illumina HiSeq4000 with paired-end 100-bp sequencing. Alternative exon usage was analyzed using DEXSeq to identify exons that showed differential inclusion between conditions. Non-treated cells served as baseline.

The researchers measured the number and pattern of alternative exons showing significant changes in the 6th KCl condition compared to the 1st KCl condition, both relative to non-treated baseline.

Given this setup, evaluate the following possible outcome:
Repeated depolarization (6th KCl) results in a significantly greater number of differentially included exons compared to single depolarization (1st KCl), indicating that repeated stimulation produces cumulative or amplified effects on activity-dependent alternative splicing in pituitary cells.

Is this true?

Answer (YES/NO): NO